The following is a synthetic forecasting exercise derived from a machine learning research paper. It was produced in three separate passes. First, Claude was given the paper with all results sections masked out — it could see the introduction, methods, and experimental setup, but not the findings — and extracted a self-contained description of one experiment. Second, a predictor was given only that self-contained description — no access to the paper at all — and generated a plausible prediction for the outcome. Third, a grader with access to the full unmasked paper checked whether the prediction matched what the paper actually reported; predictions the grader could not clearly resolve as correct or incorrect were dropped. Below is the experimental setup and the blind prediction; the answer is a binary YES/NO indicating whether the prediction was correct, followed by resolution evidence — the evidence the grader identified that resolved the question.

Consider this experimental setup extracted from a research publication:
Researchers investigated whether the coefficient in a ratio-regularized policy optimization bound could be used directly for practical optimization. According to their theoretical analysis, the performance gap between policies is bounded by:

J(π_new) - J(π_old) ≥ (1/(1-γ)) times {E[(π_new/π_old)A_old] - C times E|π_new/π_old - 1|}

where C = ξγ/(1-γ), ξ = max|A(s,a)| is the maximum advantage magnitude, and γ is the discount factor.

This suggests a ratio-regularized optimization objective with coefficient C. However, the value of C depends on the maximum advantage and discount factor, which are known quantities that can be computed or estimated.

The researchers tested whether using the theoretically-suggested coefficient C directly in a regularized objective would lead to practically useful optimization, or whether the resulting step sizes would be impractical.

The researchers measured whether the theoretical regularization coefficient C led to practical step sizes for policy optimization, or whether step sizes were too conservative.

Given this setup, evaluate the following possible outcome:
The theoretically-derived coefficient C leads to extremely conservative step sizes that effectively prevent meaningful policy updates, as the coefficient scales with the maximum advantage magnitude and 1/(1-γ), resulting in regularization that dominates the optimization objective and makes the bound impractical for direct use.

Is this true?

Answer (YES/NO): YES